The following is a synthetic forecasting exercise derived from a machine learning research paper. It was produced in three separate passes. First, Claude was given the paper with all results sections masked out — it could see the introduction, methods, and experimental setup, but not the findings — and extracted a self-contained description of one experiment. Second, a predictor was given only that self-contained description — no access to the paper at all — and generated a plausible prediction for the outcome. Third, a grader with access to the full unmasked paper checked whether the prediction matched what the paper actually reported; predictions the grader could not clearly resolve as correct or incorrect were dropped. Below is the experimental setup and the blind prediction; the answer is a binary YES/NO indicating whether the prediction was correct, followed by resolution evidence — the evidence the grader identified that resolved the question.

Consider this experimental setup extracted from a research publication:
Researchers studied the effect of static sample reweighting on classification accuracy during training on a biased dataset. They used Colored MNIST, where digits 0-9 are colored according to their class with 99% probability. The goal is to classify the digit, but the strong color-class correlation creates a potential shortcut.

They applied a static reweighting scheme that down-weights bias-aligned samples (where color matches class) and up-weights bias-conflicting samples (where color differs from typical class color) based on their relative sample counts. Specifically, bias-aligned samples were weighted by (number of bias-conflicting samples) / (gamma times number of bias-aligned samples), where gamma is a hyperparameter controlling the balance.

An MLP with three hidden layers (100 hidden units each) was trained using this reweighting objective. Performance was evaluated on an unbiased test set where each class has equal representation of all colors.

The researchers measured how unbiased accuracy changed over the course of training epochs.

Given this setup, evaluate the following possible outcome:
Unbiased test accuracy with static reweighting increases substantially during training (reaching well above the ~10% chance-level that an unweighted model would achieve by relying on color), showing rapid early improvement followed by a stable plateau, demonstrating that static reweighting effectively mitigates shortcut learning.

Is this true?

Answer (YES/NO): NO